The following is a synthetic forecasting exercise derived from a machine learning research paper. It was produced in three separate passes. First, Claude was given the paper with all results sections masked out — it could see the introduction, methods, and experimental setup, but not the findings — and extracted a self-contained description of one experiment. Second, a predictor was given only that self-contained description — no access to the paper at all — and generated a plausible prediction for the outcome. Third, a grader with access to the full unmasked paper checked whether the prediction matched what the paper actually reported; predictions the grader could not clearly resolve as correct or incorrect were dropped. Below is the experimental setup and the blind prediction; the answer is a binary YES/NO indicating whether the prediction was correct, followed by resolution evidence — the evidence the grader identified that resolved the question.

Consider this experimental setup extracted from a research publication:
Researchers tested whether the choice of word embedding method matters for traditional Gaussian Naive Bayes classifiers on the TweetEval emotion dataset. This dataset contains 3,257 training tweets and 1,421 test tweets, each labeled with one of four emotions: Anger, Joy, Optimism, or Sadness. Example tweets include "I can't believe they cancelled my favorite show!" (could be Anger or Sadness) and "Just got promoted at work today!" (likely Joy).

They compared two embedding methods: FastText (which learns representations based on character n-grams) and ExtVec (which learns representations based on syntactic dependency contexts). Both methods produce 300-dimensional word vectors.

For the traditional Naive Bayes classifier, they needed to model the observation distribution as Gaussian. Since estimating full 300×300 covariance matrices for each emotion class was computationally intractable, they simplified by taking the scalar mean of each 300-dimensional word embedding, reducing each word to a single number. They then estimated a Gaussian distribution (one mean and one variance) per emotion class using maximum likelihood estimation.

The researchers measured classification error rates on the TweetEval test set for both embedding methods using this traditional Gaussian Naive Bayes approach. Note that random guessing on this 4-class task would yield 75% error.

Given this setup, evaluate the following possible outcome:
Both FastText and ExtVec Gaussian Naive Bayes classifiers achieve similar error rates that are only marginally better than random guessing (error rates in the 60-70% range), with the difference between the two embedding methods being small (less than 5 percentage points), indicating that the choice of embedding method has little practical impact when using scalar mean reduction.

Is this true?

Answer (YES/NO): YES